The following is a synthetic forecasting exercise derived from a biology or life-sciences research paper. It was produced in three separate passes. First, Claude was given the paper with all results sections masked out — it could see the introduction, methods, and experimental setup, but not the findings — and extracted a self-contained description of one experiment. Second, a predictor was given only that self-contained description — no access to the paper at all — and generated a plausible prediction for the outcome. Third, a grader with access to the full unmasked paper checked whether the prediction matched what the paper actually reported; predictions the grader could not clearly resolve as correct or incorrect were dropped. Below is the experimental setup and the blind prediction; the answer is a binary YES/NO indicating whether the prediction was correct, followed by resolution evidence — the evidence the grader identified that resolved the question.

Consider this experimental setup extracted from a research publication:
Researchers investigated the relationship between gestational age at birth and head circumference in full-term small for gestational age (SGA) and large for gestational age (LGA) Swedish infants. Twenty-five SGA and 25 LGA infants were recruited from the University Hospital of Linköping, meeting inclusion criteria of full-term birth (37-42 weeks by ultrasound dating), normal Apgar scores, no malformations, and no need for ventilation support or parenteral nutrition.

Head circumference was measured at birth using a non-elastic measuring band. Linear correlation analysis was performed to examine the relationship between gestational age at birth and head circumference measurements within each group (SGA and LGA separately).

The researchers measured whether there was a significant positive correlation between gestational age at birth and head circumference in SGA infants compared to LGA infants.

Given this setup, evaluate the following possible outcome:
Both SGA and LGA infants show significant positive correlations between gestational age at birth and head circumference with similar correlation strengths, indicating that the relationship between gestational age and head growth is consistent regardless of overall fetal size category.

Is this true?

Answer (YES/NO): NO